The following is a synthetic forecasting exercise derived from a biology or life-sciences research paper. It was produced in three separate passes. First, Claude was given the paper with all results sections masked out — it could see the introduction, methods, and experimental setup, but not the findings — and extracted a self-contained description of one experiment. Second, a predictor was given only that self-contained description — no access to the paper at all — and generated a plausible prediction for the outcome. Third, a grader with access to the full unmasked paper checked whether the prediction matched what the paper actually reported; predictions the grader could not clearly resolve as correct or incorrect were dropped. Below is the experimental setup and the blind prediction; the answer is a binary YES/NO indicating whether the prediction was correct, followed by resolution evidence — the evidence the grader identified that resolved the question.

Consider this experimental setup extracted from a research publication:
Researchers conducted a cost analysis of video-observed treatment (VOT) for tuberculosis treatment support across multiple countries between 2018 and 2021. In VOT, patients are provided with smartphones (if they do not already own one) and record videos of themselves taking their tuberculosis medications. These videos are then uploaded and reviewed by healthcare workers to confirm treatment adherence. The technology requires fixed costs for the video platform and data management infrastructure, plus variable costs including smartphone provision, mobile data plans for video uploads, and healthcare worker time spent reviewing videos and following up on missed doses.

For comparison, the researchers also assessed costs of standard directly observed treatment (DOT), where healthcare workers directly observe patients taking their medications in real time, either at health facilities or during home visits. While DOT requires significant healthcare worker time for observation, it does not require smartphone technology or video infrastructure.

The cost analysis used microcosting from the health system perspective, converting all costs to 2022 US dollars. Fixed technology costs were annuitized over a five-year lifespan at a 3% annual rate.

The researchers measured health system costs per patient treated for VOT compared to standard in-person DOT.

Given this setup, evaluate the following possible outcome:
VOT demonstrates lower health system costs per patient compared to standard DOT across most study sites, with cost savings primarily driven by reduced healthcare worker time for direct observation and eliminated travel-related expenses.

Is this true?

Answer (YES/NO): NO